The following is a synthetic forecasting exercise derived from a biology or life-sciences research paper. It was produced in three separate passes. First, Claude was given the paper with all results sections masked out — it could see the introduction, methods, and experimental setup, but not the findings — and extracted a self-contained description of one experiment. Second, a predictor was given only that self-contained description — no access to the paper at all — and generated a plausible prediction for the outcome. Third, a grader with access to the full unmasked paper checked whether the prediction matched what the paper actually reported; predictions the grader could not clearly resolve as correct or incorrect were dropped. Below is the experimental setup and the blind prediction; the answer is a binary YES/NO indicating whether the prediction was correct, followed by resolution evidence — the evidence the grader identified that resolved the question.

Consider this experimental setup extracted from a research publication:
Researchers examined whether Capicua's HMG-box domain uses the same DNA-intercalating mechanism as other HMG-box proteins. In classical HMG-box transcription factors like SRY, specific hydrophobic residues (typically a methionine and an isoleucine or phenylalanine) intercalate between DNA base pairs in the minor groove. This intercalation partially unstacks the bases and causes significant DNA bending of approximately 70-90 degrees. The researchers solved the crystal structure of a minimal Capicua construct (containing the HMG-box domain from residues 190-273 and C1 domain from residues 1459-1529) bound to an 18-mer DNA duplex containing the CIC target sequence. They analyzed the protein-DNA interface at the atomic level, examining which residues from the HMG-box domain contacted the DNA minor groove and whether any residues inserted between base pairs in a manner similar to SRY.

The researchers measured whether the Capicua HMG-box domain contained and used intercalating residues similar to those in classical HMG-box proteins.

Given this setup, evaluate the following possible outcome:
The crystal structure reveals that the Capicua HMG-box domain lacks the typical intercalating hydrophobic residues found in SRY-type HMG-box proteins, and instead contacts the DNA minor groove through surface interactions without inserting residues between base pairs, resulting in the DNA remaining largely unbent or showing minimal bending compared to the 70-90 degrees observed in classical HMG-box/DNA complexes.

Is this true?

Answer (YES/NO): NO